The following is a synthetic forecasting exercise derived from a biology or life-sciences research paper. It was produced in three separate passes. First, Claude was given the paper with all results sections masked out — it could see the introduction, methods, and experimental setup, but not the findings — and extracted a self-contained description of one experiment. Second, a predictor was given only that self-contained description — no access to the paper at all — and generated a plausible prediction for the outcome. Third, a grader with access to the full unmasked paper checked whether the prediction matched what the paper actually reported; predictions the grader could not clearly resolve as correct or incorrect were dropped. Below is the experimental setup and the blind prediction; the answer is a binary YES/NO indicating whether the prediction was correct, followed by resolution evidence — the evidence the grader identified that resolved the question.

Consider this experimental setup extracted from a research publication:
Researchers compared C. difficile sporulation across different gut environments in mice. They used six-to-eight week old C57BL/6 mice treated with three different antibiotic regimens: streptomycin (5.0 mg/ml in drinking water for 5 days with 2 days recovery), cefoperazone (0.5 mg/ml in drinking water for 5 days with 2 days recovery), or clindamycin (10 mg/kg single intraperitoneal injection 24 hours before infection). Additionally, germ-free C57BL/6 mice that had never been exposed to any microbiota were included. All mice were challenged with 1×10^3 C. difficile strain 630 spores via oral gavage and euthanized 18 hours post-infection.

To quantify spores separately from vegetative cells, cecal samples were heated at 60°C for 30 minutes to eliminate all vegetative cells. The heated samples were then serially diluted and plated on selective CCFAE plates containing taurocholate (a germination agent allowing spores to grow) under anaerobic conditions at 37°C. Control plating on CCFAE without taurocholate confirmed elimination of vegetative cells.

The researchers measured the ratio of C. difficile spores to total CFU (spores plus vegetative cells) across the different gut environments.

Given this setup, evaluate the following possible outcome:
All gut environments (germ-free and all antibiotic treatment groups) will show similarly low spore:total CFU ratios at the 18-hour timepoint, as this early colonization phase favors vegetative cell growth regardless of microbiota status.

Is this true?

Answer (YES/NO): NO